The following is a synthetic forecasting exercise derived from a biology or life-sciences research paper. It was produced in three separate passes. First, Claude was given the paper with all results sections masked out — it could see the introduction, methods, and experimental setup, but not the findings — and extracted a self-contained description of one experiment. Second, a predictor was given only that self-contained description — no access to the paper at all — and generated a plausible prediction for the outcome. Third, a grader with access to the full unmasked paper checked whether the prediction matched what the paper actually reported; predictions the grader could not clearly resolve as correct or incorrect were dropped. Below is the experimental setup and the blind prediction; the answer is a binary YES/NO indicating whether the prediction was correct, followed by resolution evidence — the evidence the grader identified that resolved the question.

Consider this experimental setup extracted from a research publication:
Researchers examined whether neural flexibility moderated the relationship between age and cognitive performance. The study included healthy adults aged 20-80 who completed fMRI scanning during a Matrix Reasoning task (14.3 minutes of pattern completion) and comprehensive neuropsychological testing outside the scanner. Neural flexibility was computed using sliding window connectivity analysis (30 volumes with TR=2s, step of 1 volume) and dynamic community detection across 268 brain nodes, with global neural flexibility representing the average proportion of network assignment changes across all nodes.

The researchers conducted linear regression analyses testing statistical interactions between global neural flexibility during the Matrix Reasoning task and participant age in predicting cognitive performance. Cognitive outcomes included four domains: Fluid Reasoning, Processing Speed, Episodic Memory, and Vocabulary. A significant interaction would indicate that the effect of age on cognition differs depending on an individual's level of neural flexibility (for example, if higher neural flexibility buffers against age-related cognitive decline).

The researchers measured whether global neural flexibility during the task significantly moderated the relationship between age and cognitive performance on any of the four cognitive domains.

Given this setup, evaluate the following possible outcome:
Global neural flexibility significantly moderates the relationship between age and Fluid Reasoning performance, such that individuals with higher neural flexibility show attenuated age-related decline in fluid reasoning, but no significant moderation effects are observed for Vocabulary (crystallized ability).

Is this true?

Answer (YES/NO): NO